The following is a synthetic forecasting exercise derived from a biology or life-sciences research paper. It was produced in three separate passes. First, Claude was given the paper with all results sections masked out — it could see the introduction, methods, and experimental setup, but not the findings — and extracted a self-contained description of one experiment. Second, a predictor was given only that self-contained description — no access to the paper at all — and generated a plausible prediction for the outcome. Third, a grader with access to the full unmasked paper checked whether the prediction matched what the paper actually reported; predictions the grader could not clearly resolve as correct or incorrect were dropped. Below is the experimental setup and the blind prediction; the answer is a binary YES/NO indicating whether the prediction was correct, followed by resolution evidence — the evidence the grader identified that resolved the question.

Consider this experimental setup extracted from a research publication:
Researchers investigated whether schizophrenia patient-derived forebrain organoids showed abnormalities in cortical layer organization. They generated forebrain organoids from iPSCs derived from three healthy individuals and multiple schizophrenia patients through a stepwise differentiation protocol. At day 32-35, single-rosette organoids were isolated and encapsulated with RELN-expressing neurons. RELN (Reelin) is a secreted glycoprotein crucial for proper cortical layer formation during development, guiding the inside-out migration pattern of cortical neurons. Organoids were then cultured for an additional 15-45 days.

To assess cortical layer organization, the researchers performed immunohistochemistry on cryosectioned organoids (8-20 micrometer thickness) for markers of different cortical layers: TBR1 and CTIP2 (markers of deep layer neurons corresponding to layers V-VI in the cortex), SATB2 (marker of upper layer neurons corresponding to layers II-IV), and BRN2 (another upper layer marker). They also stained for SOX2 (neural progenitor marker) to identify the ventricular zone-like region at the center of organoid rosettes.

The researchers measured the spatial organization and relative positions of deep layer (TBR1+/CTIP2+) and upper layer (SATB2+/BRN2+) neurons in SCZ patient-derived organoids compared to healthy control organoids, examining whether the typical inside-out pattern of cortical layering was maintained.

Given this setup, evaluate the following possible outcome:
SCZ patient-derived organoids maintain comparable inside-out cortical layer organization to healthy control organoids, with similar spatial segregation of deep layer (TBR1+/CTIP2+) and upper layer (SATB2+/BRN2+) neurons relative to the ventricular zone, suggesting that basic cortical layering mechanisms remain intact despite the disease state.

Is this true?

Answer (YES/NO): YES